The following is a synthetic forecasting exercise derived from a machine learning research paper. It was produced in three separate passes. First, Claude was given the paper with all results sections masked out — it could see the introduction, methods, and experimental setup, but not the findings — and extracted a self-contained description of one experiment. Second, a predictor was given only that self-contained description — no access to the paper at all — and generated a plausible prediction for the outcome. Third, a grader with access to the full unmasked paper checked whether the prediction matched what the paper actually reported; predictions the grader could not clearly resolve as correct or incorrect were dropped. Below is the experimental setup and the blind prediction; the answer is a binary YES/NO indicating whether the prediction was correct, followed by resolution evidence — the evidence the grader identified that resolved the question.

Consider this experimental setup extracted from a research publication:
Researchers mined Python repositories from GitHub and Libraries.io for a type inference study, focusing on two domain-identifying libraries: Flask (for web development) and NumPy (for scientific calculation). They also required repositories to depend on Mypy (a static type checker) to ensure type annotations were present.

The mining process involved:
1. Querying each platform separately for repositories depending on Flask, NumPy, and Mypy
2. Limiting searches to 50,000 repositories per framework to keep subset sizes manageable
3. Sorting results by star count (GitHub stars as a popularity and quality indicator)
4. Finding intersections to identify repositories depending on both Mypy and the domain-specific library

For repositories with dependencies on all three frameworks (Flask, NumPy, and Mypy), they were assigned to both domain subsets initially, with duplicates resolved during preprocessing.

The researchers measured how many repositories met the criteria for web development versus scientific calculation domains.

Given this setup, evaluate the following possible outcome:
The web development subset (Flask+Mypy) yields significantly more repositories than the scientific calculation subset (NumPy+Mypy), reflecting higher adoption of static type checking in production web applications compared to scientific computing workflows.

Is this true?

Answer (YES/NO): NO